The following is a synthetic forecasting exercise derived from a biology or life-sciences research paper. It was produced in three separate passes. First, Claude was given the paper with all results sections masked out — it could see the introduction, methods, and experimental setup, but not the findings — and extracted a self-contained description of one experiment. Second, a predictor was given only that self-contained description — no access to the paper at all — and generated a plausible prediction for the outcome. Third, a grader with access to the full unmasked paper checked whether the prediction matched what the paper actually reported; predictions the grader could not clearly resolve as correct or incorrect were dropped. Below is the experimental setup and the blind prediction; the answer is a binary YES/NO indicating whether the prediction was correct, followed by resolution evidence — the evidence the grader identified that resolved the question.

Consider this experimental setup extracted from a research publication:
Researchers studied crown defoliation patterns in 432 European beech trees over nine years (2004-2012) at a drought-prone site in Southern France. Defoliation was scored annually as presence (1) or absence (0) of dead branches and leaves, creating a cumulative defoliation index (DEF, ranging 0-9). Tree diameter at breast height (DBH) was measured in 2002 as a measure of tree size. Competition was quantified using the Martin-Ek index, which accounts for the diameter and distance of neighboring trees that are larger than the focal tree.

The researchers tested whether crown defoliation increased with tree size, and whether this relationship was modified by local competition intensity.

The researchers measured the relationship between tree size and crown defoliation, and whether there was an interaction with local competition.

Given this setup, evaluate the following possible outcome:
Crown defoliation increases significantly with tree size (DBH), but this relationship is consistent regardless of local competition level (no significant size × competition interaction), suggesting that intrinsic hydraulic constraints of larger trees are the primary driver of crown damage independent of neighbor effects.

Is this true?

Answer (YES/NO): NO